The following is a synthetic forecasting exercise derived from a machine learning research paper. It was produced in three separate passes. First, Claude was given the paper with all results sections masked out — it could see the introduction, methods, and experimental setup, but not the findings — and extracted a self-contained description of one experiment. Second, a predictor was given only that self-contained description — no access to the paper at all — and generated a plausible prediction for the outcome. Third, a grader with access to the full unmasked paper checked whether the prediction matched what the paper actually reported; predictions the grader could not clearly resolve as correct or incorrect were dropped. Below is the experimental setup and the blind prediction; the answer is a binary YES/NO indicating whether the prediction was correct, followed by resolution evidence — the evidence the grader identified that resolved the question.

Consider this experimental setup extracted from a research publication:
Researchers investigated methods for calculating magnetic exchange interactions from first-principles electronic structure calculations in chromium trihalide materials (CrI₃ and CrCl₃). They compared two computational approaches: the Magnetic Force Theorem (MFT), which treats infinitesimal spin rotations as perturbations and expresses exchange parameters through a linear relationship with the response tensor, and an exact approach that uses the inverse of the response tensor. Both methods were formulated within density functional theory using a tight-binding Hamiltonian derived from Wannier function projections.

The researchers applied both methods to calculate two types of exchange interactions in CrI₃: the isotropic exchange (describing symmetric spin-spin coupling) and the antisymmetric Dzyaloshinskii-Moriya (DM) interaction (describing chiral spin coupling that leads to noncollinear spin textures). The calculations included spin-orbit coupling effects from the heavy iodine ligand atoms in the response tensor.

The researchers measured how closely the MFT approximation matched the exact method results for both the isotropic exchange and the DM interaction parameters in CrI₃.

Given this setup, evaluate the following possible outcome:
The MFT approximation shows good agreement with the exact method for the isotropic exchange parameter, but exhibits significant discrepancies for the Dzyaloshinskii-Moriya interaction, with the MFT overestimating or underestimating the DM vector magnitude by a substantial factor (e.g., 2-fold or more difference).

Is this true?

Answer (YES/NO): NO